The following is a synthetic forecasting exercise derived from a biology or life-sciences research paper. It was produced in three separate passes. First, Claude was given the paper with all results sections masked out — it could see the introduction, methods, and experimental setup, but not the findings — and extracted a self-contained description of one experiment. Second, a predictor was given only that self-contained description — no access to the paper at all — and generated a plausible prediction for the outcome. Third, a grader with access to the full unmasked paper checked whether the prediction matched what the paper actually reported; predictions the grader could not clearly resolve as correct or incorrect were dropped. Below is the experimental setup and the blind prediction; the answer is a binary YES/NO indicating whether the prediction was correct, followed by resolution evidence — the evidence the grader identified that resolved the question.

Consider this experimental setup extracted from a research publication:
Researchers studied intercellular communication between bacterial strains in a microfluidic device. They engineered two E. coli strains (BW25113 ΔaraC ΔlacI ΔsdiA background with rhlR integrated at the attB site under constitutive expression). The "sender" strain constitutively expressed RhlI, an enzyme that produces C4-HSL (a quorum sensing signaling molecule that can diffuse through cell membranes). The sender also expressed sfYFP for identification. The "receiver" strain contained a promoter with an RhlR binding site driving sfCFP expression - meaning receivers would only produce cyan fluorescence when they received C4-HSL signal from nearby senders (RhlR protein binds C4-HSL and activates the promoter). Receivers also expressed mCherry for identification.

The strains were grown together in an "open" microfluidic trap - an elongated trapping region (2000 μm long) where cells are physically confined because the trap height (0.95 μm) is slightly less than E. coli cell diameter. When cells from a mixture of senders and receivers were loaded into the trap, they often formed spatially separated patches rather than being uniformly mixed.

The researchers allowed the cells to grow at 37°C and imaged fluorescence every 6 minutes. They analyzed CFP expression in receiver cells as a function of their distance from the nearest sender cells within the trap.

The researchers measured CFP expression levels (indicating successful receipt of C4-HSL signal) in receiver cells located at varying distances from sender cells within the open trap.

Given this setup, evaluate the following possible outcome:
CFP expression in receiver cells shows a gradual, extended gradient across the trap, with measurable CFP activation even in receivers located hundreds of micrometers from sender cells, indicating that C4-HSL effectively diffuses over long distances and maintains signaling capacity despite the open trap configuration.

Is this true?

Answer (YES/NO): NO